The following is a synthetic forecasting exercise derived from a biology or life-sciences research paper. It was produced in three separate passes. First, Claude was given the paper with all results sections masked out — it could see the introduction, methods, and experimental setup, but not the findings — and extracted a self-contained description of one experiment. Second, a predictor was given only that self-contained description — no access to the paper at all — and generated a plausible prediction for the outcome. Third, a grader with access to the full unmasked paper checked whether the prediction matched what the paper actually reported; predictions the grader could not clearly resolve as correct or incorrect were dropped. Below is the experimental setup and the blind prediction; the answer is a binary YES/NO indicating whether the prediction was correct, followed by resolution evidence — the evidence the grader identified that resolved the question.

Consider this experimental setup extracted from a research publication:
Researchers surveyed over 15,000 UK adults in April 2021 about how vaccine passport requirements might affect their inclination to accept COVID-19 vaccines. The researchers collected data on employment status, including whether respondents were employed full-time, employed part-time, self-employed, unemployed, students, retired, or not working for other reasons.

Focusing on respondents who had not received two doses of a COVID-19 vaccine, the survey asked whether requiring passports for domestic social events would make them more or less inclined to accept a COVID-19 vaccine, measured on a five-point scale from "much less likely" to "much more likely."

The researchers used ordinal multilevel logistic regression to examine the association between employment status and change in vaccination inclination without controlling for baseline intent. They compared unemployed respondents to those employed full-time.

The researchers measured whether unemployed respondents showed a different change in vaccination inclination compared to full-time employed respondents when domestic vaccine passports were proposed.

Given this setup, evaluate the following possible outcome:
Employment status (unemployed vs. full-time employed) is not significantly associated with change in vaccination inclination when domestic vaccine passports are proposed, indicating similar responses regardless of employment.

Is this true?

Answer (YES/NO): NO